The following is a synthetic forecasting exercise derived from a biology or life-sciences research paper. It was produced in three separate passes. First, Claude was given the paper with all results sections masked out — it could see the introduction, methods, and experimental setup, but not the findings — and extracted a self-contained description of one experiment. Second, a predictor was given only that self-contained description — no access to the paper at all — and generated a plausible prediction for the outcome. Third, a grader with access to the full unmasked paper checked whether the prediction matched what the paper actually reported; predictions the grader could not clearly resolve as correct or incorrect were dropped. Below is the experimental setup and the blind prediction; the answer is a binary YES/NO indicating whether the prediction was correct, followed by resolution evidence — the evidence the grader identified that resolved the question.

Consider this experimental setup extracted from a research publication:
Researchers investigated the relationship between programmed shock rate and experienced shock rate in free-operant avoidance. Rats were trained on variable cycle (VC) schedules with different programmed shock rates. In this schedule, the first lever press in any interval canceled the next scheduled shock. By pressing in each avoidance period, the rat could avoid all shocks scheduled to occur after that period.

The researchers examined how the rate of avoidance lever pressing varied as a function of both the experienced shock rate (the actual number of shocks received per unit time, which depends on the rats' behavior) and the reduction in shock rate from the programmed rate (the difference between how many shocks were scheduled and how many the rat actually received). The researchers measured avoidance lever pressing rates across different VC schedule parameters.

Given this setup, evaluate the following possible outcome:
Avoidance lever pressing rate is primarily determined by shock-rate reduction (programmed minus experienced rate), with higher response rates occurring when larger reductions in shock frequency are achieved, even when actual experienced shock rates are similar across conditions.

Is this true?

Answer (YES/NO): NO